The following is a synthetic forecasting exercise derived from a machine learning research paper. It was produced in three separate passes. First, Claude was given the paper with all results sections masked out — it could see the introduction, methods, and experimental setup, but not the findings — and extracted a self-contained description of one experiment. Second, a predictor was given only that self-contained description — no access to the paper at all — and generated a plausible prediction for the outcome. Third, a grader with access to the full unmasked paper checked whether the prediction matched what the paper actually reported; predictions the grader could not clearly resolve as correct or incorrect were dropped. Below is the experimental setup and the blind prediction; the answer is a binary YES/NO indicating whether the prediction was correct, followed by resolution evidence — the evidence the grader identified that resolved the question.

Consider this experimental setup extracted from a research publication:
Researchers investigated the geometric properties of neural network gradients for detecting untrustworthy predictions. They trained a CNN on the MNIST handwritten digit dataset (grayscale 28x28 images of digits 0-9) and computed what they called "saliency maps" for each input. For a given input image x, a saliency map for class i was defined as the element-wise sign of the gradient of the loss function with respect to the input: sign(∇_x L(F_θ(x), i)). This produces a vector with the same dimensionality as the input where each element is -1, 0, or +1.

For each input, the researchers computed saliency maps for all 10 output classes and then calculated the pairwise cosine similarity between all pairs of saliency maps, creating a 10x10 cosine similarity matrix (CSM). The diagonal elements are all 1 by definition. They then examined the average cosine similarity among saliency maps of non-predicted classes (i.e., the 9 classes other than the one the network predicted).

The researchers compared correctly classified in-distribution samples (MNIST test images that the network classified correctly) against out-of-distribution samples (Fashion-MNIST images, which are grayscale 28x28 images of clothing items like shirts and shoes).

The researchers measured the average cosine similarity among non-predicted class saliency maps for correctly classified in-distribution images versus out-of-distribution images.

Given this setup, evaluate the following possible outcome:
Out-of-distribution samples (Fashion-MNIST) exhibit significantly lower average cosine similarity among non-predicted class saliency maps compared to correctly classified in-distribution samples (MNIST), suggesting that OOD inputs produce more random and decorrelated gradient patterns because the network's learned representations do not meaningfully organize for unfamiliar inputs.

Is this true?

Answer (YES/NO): YES